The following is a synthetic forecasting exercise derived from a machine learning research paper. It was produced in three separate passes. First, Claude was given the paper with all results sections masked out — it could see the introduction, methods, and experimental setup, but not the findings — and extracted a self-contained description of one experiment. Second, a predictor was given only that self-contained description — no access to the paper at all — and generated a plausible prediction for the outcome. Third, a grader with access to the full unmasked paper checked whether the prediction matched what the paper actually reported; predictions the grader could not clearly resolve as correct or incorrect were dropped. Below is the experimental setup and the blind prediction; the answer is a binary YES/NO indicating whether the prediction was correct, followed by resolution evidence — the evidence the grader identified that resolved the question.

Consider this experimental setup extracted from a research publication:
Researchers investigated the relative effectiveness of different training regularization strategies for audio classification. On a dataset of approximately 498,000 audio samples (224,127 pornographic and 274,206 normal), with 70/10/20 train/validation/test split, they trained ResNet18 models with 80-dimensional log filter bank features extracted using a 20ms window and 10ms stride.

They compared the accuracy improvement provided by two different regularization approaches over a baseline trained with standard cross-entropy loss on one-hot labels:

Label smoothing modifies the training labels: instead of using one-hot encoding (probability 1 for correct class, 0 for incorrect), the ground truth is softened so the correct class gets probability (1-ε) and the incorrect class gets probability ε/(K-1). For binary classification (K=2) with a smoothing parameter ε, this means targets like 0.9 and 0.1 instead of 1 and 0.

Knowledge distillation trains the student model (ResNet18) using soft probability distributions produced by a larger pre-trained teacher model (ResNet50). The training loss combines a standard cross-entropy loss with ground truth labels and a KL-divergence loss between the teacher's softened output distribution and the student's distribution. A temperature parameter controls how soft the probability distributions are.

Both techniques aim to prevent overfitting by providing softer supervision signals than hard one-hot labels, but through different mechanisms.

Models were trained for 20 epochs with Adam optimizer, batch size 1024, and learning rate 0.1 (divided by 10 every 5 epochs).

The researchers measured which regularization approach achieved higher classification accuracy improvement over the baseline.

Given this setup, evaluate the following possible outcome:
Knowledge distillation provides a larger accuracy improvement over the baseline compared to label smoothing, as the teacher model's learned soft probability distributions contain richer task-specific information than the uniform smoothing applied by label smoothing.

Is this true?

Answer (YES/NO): YES